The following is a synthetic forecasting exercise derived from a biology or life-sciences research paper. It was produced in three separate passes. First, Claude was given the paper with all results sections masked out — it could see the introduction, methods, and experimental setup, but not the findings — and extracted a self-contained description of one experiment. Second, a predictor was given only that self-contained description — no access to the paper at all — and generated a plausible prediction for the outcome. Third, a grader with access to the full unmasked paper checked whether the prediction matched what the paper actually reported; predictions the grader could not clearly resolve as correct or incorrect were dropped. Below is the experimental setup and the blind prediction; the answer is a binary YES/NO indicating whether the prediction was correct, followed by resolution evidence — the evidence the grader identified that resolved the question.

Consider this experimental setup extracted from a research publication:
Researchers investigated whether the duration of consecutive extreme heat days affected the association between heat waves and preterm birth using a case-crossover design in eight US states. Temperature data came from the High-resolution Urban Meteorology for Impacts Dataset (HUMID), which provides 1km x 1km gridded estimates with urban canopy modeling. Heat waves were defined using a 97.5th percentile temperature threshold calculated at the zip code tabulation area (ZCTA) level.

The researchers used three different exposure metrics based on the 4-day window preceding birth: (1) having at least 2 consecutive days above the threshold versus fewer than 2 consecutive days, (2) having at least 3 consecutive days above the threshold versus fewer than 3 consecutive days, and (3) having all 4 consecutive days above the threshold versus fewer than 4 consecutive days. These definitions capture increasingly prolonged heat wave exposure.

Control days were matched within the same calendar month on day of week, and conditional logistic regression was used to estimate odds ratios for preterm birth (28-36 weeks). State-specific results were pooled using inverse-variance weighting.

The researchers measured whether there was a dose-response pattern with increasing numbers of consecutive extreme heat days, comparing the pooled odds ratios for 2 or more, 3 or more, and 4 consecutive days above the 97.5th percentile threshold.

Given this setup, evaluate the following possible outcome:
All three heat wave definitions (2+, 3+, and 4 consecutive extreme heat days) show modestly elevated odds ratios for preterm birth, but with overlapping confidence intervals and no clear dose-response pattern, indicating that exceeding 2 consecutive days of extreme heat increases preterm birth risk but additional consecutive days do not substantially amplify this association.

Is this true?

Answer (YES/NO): NO